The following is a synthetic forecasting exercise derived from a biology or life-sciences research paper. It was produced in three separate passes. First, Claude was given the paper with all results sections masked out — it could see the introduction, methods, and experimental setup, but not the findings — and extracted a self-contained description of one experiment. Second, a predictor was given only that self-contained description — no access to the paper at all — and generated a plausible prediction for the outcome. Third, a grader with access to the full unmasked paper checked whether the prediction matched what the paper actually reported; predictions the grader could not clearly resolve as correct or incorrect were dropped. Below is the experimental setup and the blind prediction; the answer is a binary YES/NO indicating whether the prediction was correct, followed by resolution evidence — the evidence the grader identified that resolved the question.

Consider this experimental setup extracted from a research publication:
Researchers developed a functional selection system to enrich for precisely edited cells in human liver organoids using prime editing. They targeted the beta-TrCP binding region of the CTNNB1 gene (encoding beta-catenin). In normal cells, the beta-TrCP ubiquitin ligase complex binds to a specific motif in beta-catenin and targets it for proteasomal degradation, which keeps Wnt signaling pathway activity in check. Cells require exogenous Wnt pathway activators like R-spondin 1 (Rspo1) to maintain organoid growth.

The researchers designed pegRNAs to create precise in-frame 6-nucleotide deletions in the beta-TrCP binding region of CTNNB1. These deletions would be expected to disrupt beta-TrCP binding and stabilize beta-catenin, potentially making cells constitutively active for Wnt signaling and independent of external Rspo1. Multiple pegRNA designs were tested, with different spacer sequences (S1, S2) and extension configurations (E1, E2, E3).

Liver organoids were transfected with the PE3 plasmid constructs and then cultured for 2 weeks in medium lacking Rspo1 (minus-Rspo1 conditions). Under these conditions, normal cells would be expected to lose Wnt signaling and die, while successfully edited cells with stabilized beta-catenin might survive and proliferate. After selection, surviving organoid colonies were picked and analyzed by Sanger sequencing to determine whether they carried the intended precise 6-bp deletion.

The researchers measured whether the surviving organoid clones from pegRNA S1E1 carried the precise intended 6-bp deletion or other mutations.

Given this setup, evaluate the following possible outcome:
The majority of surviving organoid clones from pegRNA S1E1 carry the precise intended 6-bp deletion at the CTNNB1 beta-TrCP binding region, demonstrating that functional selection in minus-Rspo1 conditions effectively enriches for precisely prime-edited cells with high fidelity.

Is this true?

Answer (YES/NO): YES